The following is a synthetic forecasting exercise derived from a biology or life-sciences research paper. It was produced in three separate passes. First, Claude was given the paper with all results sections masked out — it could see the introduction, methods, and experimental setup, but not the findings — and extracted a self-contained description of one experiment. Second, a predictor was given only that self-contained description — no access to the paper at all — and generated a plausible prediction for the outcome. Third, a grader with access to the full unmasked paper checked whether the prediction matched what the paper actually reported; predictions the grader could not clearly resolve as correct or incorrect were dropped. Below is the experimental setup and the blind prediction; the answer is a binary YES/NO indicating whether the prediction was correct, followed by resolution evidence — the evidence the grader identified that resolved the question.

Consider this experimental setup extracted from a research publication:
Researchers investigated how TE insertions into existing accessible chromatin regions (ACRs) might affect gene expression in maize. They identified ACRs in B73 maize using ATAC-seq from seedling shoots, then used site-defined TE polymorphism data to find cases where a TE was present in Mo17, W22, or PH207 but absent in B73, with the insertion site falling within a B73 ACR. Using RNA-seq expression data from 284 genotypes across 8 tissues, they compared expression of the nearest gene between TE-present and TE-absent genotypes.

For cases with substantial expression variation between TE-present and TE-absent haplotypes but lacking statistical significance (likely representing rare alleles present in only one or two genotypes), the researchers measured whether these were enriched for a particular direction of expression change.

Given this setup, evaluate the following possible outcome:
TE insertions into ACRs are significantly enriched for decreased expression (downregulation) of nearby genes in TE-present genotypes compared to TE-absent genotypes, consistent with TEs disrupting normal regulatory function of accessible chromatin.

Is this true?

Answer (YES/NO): YES